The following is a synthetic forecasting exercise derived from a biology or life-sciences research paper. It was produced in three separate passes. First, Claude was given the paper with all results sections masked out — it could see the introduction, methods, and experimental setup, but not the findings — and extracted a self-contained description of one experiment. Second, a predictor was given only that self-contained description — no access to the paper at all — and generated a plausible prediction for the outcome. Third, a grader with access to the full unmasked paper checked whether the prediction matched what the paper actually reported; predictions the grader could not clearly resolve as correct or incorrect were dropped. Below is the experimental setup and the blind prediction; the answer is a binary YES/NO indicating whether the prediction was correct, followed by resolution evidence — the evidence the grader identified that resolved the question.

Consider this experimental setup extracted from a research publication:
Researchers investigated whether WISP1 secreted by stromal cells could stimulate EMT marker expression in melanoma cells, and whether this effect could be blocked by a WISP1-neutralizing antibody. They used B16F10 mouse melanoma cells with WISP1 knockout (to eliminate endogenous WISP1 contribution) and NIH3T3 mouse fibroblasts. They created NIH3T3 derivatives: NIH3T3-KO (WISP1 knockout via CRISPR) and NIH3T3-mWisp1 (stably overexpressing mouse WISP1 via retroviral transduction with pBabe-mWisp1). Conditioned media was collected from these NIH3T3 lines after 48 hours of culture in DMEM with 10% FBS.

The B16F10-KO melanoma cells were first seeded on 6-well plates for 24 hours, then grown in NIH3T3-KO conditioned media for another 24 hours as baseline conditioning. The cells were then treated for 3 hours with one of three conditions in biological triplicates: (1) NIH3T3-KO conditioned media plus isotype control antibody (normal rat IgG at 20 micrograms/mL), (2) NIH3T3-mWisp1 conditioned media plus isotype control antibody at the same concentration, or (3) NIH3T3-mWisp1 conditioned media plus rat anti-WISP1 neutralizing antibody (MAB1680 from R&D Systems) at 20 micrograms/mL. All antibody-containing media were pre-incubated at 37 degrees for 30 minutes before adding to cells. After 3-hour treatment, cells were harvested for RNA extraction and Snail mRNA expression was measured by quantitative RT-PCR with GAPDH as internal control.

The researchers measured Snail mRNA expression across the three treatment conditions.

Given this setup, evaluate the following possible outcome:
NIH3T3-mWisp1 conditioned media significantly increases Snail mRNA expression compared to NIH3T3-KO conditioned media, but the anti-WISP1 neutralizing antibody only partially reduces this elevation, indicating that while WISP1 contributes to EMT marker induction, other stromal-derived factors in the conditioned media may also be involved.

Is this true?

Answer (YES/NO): NO